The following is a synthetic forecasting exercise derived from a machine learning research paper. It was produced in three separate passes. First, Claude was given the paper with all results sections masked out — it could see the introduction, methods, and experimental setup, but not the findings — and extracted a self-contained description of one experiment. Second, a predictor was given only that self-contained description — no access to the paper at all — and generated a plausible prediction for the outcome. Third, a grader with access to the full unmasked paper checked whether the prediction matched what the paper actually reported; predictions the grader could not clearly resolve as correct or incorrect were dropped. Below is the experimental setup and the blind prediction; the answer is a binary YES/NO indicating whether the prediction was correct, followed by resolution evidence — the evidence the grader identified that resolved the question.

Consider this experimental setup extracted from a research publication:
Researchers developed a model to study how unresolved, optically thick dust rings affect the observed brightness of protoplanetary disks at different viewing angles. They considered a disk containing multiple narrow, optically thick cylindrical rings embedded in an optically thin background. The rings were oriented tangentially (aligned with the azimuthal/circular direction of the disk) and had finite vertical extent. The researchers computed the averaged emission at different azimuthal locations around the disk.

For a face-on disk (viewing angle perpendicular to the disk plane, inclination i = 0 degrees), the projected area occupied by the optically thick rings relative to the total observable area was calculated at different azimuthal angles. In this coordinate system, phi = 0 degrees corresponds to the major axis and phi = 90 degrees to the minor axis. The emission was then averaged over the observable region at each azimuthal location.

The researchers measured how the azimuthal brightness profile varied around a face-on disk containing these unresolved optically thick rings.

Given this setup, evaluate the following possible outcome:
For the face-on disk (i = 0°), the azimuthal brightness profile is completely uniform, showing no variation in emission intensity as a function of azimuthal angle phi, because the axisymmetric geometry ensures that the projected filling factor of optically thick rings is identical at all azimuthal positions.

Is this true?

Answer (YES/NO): YES